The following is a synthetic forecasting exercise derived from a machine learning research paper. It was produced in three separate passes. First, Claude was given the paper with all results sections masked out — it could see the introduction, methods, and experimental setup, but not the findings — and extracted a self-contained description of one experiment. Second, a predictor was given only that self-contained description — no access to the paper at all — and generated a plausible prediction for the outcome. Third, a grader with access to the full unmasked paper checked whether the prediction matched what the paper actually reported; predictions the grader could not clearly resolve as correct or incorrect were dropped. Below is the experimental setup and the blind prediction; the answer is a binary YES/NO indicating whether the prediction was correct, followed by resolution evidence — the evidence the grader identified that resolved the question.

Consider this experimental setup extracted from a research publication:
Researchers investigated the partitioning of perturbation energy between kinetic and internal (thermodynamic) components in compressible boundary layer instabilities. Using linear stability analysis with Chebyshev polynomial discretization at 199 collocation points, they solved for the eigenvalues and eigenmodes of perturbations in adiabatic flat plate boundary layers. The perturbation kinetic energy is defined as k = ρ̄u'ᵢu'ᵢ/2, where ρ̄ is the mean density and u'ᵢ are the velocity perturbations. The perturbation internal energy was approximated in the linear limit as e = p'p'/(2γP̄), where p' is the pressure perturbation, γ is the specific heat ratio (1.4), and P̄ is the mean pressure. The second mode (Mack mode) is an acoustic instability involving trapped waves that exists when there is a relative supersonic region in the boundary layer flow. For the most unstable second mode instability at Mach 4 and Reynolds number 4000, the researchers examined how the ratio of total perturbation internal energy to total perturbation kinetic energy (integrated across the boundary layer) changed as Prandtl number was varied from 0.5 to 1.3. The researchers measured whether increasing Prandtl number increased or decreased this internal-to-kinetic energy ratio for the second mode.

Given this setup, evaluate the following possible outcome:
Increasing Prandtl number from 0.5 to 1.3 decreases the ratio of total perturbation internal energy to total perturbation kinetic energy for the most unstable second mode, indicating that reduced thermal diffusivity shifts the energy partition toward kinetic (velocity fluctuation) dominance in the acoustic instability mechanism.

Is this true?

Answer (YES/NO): NO